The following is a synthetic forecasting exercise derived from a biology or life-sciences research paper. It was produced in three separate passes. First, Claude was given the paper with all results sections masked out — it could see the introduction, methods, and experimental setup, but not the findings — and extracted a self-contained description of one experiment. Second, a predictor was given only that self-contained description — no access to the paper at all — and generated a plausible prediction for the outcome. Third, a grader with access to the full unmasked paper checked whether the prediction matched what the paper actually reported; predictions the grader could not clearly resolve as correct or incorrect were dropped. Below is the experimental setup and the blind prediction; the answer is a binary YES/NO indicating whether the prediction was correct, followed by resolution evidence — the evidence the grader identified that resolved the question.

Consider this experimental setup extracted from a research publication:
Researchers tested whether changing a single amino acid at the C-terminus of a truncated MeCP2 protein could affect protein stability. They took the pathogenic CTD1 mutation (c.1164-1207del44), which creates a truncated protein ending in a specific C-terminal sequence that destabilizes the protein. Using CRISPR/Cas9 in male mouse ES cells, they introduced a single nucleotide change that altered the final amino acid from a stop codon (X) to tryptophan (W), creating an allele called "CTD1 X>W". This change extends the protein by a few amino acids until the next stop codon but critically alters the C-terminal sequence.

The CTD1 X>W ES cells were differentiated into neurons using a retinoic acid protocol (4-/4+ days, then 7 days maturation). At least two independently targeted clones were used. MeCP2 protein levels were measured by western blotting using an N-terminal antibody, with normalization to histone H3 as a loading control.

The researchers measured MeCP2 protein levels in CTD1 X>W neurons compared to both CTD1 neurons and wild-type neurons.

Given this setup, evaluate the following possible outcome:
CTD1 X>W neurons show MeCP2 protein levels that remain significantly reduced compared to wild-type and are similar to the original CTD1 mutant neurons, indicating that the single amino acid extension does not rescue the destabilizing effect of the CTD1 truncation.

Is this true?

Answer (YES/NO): NO